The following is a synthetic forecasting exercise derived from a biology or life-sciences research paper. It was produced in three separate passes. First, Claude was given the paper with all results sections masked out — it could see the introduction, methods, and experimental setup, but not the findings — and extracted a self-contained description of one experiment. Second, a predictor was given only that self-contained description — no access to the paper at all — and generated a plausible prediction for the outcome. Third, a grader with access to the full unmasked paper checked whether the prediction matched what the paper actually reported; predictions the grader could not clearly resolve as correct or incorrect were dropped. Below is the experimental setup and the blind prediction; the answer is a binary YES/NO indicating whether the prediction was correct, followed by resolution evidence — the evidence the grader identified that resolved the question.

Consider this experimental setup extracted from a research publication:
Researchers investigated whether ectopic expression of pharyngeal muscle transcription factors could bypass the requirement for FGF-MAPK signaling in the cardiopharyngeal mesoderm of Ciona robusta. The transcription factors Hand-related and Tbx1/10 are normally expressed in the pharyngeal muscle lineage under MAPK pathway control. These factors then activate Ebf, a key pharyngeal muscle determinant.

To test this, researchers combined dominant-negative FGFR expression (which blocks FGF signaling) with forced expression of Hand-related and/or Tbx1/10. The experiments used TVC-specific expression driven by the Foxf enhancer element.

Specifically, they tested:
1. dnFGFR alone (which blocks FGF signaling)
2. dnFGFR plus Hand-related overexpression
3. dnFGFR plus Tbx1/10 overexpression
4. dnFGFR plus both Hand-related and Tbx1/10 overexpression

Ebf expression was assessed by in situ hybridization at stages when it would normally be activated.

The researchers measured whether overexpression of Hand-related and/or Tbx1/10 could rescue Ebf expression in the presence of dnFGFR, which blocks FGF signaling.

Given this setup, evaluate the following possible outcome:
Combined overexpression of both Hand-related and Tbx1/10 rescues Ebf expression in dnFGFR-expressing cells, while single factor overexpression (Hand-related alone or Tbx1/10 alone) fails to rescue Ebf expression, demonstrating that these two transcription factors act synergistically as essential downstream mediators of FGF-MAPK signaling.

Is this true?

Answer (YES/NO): NO